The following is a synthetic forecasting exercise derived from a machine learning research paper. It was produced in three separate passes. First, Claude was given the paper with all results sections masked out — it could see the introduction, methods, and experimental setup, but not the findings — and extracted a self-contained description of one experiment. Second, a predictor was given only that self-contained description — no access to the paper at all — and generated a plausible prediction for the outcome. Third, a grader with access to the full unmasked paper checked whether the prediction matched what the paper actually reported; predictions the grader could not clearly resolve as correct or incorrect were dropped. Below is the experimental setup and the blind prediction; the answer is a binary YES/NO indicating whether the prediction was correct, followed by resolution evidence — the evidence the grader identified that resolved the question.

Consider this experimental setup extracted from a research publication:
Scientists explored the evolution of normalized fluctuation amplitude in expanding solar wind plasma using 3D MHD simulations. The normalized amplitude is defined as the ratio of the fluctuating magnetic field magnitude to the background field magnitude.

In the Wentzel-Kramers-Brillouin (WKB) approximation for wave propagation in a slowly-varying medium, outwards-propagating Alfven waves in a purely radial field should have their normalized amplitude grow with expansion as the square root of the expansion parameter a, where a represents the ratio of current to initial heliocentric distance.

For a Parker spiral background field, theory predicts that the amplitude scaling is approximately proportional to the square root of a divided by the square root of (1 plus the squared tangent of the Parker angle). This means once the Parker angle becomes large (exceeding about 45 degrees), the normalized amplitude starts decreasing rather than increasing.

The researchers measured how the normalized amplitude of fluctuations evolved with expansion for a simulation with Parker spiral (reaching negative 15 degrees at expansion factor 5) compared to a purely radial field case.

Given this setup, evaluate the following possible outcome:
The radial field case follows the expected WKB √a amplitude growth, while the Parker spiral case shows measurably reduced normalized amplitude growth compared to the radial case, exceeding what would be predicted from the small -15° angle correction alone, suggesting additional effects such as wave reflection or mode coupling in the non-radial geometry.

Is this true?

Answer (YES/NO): NO